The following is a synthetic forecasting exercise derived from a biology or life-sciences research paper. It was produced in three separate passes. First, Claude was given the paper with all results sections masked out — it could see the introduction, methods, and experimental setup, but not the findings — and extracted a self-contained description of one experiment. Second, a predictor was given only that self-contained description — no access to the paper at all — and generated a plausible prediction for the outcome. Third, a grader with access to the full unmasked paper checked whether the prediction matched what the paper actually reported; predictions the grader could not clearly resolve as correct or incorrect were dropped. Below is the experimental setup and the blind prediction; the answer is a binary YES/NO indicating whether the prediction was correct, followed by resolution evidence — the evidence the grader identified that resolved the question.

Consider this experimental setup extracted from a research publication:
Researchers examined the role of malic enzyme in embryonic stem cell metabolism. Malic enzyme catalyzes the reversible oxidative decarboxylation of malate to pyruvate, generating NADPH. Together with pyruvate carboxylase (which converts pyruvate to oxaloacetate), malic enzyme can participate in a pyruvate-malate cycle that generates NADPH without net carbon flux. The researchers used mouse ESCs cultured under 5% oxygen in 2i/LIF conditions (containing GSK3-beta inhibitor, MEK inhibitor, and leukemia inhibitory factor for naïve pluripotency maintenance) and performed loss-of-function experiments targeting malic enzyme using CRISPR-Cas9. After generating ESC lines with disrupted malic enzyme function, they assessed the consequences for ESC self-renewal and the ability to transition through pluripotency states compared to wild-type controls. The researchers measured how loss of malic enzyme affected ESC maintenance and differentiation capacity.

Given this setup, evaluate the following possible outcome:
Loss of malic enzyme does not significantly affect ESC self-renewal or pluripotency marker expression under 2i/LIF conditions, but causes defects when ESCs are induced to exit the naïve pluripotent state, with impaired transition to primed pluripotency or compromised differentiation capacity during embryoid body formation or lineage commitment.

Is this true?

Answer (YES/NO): YES